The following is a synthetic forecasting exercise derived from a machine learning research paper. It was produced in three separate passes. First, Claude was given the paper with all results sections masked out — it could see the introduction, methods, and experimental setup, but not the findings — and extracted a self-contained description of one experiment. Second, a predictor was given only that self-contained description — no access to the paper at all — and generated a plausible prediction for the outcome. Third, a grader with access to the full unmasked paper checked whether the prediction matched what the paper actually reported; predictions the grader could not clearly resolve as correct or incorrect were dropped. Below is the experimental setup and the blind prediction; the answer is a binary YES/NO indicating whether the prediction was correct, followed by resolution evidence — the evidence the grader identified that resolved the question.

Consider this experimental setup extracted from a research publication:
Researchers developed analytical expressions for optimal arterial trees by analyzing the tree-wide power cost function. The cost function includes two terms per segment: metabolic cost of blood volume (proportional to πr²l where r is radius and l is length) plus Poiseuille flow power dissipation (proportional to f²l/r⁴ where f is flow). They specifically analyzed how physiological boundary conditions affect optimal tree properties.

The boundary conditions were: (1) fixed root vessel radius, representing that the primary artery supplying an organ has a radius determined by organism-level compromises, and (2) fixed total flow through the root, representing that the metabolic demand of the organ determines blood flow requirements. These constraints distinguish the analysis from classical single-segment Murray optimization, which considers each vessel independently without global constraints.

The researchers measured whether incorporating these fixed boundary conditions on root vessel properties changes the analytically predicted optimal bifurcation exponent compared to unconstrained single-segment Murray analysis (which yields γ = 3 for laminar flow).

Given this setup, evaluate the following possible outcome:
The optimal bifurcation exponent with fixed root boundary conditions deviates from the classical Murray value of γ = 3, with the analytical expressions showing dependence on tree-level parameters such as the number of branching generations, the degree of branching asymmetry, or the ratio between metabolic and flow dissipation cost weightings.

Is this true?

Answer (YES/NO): YES